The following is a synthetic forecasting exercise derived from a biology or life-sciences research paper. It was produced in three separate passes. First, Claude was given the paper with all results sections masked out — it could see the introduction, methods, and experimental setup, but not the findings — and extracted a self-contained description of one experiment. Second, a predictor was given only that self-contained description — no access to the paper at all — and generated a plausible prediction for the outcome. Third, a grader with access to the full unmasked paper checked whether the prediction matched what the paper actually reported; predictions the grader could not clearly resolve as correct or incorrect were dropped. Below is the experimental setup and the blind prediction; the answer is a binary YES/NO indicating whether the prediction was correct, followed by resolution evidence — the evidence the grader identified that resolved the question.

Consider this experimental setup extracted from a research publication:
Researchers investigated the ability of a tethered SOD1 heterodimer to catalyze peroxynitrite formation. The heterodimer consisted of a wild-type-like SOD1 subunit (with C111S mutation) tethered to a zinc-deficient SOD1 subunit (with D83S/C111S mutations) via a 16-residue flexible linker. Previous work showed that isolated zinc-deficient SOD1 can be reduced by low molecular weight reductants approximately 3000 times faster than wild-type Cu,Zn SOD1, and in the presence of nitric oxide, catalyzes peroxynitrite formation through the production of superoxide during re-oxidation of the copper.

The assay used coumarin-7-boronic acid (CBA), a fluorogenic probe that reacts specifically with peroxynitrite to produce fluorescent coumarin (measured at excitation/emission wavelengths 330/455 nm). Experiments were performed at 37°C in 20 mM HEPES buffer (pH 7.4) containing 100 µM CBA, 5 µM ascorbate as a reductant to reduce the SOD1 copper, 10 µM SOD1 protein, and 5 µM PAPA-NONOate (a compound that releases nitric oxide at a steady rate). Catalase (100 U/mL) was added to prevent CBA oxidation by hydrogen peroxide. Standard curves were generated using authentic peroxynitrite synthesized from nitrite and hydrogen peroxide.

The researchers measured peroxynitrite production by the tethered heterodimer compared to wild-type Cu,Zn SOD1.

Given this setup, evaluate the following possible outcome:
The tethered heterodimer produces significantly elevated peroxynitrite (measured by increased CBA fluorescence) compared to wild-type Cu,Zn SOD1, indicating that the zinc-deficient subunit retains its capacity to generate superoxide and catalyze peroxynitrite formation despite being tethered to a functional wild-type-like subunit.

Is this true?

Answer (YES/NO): YES